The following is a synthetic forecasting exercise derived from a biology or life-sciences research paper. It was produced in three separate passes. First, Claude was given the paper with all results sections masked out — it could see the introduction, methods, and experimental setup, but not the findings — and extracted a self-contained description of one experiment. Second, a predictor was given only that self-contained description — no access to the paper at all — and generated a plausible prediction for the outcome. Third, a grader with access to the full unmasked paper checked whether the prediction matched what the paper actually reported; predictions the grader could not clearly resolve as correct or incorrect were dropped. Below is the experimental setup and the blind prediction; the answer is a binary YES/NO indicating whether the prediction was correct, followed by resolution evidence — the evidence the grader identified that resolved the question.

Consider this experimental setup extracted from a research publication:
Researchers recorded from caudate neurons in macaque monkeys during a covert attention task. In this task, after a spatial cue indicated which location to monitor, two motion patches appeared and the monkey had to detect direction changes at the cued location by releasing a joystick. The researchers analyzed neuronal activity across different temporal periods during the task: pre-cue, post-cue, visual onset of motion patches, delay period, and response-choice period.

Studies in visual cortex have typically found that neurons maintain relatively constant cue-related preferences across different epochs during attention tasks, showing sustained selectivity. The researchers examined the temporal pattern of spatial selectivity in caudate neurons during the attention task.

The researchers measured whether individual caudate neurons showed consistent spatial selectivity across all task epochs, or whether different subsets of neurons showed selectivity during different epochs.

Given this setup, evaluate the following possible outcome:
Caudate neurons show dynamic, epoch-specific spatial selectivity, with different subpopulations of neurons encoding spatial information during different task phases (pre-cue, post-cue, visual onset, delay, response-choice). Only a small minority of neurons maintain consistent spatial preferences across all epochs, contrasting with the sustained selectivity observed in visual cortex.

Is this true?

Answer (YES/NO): YES